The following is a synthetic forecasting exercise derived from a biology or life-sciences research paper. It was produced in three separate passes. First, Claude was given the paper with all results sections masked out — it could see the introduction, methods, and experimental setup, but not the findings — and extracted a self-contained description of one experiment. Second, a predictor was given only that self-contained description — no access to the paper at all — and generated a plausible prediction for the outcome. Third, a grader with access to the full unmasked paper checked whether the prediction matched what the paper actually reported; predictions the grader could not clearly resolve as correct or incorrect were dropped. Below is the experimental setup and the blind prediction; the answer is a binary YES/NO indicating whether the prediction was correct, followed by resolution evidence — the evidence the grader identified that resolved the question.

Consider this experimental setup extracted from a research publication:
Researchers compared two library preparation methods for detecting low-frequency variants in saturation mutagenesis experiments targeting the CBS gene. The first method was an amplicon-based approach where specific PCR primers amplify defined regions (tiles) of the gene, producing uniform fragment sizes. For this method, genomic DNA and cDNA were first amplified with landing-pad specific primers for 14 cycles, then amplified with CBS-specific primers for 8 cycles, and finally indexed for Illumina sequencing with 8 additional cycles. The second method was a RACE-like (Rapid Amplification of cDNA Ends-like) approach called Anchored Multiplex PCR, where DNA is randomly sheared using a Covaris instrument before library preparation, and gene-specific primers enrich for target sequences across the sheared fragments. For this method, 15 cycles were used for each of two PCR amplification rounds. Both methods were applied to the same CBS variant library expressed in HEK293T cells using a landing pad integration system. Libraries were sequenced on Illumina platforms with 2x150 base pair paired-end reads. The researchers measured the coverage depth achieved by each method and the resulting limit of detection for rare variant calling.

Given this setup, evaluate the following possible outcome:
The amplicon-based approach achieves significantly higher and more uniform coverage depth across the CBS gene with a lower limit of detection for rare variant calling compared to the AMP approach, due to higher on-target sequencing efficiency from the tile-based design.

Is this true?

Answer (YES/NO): NO